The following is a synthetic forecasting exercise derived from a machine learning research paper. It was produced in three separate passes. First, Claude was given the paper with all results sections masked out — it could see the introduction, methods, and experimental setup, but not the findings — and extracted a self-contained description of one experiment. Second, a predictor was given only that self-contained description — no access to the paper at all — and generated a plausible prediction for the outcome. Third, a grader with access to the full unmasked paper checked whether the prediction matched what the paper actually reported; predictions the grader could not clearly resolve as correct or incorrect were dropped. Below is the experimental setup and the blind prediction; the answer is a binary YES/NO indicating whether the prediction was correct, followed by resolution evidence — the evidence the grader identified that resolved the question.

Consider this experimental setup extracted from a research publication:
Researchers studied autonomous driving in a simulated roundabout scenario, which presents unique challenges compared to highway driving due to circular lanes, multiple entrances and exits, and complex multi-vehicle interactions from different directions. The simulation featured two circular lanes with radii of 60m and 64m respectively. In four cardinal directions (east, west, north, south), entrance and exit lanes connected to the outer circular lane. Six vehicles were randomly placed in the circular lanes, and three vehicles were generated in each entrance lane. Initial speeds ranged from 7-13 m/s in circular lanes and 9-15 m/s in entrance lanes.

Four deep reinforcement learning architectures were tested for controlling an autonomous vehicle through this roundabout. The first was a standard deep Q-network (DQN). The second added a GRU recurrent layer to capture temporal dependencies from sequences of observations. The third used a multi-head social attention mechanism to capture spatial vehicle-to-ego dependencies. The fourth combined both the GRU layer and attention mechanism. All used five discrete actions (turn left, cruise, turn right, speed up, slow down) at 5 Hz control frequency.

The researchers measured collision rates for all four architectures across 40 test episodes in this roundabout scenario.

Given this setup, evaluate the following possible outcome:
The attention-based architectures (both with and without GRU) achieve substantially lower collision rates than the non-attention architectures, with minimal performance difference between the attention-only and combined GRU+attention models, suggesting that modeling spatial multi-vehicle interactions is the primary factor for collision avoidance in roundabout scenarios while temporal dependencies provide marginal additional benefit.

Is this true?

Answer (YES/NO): NO